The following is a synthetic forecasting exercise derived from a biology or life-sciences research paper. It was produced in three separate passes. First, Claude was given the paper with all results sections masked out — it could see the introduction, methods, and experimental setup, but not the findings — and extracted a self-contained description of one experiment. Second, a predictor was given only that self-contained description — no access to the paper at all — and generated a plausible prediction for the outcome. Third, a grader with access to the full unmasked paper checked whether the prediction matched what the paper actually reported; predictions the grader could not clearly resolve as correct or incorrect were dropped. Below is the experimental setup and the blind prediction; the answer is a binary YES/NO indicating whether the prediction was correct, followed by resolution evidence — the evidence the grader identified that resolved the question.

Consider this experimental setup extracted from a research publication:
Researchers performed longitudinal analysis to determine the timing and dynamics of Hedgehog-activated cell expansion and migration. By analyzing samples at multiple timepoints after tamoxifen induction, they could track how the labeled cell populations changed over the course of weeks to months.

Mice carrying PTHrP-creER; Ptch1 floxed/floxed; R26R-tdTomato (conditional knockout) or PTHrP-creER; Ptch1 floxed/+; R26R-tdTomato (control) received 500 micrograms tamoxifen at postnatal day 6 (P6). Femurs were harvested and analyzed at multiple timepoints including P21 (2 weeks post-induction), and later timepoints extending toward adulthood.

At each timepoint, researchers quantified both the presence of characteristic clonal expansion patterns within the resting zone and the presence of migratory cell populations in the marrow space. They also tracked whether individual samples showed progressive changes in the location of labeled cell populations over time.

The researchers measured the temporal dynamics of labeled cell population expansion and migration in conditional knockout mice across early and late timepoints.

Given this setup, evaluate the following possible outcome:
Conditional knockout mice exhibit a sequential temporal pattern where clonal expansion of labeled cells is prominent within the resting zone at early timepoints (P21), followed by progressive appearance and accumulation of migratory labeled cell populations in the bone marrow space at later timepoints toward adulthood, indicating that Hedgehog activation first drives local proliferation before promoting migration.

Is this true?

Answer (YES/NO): YES